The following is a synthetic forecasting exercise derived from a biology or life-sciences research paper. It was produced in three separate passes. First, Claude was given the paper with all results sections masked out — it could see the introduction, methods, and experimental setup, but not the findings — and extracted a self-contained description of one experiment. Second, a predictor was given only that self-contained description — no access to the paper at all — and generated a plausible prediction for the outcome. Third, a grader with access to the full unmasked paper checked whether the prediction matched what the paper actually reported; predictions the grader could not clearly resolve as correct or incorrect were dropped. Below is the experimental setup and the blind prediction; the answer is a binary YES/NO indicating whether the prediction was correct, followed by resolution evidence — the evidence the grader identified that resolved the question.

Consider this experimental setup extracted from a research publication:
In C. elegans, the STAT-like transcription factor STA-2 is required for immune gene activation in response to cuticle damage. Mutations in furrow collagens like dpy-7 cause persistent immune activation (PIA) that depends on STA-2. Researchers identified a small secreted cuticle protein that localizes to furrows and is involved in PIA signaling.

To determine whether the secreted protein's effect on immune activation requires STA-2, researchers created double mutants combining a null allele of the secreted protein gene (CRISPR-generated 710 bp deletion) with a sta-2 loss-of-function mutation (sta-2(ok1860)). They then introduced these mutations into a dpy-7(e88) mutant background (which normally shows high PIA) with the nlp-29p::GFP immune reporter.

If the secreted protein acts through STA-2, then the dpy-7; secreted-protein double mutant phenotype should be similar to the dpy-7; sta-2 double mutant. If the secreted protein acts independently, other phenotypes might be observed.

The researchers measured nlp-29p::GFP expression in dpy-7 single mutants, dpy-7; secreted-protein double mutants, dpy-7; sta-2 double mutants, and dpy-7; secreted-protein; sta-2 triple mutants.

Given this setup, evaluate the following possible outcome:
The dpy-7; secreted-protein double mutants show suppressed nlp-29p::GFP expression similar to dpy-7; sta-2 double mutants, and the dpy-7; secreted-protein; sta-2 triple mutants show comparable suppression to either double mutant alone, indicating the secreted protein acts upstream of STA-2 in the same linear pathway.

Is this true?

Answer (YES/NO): NO